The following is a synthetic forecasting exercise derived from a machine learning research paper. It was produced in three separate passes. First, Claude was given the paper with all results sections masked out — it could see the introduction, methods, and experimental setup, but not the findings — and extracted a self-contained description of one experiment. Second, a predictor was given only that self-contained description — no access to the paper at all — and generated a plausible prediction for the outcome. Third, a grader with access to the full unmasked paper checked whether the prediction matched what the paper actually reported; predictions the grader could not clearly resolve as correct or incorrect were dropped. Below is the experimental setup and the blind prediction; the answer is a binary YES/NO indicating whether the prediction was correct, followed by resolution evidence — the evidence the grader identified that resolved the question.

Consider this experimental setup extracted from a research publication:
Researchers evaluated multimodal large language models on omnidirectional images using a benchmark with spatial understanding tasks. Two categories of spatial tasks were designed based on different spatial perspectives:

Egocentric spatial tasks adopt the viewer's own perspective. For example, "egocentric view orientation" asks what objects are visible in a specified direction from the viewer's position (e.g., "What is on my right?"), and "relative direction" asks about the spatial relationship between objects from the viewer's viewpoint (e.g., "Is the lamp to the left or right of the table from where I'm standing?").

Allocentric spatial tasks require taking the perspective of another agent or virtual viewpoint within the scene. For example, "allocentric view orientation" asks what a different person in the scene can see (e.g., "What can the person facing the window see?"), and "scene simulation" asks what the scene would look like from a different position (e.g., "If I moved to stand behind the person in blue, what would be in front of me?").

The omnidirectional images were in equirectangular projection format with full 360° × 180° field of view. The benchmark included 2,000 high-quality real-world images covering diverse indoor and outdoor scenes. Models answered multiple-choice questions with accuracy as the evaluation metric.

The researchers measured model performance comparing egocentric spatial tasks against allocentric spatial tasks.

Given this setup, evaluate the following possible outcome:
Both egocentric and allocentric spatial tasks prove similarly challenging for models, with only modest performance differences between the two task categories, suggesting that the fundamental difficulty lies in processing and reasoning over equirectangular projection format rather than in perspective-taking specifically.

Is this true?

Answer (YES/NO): NO